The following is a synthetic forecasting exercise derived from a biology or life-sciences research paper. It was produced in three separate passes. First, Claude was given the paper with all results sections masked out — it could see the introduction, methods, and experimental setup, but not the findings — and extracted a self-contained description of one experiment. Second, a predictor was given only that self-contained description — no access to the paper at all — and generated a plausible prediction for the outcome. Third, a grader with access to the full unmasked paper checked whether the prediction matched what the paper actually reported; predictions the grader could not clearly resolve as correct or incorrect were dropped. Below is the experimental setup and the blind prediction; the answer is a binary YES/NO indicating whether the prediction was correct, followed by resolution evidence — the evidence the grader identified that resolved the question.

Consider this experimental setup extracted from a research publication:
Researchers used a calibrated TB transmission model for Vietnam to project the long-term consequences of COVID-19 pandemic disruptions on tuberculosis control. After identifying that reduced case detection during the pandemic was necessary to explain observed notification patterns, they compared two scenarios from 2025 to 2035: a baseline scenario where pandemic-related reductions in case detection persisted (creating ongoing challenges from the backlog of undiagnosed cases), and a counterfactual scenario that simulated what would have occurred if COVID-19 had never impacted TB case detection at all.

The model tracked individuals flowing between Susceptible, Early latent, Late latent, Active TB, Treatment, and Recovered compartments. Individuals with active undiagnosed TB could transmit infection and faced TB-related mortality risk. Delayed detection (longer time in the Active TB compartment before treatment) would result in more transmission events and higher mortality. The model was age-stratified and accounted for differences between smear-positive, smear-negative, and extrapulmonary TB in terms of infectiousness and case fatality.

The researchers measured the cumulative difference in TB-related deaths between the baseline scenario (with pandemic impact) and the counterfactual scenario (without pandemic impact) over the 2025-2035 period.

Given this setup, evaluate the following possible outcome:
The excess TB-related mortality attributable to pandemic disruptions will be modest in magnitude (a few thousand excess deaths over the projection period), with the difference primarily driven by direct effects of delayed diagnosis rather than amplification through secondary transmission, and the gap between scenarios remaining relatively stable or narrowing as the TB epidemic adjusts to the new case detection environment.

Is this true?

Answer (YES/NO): NO